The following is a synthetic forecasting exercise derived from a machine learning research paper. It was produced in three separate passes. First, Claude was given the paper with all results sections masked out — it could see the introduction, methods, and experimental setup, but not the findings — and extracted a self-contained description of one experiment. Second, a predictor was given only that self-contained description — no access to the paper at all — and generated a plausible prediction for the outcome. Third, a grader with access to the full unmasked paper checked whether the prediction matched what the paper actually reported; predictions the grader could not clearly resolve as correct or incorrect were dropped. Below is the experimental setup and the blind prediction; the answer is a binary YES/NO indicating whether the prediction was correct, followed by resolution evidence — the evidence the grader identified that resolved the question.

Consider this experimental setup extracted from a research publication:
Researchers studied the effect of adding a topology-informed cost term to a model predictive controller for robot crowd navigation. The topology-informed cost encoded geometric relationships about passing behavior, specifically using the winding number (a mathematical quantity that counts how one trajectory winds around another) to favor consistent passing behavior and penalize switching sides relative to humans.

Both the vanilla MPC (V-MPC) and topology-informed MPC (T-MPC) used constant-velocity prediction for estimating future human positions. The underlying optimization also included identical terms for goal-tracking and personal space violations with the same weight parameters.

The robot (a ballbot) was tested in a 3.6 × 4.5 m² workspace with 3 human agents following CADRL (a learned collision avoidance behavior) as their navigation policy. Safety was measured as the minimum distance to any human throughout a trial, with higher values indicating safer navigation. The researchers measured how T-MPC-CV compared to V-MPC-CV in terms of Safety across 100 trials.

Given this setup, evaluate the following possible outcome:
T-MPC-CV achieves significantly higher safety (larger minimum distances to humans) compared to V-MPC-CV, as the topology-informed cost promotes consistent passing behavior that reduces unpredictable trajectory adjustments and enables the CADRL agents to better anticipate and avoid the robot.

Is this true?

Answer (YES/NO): YES